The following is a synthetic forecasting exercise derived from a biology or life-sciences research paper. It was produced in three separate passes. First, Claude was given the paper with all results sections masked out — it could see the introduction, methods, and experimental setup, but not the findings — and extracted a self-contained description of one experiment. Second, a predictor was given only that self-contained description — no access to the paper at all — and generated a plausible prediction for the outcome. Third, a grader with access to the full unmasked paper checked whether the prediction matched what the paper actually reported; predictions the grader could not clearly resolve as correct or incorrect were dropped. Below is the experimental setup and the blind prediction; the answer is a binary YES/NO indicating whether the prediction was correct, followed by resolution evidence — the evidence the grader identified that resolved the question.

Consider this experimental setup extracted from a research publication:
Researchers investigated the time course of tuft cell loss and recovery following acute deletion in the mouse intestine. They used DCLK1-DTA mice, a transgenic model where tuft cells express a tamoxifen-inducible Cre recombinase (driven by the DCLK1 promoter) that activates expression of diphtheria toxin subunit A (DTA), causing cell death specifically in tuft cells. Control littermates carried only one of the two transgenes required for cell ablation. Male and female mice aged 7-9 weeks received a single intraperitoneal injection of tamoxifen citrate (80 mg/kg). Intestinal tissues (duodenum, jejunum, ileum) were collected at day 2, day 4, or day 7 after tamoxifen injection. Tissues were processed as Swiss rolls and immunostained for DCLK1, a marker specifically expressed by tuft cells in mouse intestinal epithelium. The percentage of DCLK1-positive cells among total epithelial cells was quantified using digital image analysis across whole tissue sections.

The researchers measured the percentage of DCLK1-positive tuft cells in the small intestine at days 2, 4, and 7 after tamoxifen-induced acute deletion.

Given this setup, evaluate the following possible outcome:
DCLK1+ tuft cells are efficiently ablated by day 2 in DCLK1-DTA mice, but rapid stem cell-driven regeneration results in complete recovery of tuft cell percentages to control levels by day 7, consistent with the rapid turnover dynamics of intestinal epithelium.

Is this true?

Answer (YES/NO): YES